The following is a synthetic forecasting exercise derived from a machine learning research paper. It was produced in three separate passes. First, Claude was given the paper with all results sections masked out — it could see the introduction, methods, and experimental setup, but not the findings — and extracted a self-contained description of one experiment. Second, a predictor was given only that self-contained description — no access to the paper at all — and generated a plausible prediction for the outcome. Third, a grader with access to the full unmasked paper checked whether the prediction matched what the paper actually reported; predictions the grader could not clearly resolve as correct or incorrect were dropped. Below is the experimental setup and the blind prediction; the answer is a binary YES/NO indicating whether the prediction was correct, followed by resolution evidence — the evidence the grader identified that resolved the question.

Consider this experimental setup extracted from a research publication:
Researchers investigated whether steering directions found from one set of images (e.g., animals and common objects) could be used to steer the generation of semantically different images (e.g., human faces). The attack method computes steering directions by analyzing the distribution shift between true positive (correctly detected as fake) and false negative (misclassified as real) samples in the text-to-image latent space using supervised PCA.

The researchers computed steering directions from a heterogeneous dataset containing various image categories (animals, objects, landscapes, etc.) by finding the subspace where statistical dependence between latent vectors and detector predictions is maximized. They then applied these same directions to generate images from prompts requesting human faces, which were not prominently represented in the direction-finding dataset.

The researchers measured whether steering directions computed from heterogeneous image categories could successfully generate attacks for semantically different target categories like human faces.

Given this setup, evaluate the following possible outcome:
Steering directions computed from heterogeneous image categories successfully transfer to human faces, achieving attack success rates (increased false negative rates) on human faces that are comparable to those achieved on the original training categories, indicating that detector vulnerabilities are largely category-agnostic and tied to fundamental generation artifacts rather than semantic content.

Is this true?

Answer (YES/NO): YES